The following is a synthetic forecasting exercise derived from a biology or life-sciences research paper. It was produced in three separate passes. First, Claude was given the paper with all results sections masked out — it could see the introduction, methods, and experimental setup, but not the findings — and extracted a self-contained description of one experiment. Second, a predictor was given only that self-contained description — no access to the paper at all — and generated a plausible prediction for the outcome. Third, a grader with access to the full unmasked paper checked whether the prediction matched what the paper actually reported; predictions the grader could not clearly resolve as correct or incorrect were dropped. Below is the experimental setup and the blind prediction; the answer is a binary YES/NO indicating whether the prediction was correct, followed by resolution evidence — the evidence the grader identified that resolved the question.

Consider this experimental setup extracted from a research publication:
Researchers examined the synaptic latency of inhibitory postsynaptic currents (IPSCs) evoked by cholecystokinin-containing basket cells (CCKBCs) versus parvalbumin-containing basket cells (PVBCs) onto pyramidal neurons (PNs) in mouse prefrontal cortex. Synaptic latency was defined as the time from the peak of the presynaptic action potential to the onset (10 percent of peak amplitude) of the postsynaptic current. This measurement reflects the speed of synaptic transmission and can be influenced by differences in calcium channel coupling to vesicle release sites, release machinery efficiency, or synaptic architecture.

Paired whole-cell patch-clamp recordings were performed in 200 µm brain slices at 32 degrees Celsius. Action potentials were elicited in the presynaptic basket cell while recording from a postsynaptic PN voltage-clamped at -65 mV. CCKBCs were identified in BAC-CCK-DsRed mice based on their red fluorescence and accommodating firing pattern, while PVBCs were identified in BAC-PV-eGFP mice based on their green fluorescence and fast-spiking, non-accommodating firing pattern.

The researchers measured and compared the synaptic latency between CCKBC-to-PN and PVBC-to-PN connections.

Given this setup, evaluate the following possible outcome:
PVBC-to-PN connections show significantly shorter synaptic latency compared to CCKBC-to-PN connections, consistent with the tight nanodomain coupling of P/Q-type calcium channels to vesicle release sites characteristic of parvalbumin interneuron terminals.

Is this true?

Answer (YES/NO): YES